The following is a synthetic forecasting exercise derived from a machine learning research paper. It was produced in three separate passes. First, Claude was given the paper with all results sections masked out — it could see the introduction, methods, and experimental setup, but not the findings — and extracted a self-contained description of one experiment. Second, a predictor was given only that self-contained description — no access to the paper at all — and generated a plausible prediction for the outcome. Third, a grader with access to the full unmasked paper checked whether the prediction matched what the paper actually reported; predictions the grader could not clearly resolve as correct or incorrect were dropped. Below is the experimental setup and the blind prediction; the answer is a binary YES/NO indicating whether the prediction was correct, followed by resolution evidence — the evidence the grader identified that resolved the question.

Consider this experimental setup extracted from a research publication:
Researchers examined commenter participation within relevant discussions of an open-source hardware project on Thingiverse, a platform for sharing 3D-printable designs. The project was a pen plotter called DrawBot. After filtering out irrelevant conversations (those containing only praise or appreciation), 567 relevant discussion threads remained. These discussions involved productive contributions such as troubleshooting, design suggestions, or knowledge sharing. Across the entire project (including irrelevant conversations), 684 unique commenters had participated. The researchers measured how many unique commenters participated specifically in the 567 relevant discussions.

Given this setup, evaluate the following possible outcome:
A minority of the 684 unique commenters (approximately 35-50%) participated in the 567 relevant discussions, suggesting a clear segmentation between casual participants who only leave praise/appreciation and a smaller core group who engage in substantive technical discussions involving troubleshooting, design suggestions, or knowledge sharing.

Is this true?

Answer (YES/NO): NO